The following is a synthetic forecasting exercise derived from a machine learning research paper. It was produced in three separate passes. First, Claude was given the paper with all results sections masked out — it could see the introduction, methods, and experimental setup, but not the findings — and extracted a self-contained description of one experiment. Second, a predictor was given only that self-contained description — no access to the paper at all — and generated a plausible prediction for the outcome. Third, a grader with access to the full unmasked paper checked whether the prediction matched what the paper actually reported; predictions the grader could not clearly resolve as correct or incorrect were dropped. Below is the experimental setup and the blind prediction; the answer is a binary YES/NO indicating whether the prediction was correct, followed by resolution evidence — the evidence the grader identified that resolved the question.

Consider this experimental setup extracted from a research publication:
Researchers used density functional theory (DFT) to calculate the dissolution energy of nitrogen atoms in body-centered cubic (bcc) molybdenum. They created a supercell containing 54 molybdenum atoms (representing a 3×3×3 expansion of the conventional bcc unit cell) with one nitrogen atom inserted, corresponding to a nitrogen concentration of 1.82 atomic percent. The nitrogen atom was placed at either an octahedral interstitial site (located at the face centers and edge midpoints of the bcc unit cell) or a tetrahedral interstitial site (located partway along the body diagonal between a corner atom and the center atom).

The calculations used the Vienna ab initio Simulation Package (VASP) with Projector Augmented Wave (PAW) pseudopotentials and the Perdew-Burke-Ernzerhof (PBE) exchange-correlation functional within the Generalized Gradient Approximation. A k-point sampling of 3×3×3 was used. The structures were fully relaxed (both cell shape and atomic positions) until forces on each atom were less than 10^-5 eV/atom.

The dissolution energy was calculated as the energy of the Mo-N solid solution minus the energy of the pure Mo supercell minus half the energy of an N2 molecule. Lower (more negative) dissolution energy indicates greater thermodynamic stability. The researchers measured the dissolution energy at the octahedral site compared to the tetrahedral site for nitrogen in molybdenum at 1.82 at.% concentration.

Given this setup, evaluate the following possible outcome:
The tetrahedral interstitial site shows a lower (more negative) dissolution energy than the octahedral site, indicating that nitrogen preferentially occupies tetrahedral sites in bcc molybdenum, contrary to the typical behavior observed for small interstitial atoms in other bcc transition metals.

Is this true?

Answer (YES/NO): NO